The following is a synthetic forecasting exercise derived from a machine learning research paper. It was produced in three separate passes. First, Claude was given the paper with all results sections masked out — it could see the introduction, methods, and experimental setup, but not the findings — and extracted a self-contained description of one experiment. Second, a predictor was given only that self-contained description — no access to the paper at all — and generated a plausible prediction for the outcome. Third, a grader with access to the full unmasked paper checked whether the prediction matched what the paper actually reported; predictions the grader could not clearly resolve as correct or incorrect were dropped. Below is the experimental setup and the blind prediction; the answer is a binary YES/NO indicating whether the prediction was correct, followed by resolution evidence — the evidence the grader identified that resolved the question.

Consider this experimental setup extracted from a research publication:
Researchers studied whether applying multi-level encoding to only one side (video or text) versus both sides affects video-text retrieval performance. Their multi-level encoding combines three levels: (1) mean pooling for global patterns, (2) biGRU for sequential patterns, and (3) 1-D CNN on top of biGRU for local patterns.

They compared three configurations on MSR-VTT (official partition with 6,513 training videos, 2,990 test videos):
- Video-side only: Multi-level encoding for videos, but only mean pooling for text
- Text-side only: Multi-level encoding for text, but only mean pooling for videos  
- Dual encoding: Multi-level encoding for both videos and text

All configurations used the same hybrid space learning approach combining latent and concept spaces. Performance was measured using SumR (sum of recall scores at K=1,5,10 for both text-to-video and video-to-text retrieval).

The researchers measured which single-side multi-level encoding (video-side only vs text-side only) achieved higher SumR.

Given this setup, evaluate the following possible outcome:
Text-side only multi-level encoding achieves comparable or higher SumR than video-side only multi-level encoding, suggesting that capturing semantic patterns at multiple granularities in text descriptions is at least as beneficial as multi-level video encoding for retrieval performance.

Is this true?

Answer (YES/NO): NO